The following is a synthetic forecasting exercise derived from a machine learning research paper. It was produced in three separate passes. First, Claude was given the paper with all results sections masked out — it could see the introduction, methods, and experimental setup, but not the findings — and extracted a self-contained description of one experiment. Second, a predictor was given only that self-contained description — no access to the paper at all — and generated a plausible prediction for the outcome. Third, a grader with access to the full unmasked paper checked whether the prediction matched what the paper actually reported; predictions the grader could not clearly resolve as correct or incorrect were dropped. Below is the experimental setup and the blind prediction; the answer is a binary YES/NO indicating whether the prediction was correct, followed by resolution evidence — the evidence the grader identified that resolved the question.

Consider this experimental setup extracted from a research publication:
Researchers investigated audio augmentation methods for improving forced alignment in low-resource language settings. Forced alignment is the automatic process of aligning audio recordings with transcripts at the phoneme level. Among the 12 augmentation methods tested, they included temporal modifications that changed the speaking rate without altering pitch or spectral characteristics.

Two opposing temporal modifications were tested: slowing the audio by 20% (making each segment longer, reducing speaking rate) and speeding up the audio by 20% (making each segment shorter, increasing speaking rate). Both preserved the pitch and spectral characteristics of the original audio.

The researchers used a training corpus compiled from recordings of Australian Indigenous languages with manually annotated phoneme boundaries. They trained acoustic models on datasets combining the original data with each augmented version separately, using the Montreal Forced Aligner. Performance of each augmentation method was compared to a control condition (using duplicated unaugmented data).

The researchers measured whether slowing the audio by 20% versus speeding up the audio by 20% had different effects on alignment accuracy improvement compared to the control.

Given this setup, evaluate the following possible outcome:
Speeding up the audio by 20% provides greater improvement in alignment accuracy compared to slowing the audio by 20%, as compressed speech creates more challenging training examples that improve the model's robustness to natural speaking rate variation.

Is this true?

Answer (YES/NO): NO